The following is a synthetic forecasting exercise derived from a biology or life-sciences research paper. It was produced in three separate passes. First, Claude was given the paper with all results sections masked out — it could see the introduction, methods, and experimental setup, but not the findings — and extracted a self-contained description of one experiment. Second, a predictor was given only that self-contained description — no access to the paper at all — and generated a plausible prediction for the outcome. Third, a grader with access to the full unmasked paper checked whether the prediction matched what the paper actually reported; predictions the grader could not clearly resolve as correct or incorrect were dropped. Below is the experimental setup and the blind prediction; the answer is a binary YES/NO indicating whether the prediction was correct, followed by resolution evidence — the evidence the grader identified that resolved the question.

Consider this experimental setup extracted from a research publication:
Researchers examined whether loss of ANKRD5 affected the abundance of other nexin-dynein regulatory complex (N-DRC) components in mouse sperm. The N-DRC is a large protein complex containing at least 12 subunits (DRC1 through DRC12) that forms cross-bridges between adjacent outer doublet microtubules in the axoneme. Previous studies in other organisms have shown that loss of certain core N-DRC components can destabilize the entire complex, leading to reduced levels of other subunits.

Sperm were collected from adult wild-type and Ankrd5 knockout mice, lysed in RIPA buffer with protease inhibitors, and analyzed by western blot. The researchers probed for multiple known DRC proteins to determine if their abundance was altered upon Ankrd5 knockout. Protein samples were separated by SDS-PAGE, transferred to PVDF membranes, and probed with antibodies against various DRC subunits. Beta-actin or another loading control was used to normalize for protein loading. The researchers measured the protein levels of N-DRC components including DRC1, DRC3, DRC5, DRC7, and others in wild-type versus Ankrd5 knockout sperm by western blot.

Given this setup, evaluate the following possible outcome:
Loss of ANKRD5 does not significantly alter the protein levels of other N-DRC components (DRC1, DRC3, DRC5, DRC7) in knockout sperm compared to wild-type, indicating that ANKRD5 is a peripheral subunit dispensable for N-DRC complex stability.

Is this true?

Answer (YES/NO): YES